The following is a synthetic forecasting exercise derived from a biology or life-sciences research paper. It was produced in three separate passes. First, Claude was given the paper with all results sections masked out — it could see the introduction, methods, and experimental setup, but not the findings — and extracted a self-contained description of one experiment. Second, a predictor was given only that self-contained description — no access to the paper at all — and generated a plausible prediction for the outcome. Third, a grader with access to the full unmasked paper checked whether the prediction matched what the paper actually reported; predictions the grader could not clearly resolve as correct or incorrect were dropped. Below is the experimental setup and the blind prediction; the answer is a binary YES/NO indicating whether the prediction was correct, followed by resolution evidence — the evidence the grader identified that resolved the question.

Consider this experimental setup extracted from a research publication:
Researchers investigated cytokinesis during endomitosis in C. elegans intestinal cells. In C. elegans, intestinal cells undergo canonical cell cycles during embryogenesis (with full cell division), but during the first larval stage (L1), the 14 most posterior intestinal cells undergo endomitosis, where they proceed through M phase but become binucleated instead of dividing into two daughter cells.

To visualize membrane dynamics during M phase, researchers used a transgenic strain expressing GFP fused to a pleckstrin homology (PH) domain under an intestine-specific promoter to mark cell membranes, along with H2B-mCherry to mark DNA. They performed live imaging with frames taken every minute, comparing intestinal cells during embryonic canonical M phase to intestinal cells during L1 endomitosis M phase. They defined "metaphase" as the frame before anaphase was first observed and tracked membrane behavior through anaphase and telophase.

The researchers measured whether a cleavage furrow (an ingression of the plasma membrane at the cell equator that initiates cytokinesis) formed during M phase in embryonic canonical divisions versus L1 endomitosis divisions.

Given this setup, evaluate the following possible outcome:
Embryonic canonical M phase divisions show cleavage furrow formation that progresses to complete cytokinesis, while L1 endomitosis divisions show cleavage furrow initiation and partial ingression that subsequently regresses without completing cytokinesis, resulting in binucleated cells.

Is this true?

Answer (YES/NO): NO